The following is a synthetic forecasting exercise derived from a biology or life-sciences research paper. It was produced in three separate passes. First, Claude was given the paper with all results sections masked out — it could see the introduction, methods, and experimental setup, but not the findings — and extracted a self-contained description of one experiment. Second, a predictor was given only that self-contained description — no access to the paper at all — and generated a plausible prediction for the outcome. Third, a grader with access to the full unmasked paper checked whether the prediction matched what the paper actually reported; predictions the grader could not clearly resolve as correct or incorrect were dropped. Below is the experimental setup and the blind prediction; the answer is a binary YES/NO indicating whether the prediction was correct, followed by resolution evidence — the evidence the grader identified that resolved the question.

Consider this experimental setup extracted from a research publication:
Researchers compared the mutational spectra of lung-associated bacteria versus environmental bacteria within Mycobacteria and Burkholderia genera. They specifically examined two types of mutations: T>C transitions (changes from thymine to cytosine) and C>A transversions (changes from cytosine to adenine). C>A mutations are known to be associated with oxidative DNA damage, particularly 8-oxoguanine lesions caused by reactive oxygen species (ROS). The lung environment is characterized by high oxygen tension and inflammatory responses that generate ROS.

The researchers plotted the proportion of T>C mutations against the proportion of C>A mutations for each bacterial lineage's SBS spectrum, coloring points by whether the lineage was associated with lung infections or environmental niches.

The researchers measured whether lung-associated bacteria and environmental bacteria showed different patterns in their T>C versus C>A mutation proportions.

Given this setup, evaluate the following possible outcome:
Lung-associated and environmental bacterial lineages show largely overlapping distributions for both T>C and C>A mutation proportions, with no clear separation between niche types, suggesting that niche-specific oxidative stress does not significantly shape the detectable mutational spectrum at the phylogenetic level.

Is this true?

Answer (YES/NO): NO